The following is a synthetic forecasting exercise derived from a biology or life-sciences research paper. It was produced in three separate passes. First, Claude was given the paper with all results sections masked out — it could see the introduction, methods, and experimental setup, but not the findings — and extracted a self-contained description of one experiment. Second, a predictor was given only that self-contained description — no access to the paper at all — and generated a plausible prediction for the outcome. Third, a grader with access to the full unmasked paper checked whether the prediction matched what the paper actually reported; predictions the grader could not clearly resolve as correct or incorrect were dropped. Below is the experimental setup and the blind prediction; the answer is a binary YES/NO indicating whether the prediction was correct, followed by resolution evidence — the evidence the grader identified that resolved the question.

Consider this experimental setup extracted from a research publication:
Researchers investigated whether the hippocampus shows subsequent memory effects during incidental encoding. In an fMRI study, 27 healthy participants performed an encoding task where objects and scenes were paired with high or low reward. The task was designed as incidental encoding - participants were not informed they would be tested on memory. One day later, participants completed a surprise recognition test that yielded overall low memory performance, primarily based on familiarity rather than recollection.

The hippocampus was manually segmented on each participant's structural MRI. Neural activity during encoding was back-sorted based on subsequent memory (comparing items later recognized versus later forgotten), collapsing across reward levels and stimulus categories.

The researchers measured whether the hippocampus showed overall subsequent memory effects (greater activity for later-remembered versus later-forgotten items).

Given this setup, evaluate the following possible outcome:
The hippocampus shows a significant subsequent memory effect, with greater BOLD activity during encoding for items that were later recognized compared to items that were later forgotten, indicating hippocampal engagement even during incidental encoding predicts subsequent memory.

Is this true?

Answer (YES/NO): NO